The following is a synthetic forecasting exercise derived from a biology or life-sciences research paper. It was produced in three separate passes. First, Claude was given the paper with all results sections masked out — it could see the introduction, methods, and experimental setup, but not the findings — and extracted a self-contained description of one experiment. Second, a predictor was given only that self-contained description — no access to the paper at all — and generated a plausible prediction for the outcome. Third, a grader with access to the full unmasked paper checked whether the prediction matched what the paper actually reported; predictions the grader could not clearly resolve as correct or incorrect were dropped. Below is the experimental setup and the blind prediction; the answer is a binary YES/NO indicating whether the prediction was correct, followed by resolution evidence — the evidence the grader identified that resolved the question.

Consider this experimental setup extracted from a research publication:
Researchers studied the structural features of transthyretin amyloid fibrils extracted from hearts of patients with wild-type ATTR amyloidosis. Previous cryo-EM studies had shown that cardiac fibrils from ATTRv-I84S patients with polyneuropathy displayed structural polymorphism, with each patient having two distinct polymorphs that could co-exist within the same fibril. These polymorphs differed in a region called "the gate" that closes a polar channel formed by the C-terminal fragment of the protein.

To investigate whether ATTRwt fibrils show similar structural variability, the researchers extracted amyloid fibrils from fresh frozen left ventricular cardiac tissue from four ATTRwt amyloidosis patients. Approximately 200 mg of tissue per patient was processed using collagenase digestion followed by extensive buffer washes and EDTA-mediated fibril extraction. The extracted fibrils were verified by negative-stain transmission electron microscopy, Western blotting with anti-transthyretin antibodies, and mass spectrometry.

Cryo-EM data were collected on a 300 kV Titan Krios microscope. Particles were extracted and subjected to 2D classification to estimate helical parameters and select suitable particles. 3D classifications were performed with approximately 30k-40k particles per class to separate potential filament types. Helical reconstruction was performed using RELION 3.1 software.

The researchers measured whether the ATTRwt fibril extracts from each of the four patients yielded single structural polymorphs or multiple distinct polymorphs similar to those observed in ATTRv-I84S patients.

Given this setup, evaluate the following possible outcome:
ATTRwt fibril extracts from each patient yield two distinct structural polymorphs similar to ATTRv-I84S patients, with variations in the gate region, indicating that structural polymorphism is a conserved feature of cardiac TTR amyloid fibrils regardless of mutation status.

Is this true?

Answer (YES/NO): NO